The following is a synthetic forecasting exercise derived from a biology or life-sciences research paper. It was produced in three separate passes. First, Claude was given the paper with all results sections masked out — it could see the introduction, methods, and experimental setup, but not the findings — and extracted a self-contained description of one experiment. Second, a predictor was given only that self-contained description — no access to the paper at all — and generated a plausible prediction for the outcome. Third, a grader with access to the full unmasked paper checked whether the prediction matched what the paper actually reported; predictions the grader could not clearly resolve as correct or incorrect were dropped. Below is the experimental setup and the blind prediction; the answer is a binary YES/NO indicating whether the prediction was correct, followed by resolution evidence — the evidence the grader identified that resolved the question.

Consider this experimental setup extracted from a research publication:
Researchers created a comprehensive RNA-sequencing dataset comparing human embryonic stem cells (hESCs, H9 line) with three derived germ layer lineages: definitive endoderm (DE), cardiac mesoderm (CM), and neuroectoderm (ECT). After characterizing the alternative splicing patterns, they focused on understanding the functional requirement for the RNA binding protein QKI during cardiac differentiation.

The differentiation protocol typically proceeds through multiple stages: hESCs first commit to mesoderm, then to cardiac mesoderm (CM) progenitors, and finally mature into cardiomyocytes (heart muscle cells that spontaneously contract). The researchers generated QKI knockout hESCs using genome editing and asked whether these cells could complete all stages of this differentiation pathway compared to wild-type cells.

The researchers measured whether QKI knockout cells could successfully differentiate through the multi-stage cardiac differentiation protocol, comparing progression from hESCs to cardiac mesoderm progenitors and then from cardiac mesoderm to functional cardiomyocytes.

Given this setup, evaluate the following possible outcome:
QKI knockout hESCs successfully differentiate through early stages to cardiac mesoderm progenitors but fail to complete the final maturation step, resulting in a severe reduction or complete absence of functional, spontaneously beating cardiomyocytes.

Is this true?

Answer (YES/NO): NO